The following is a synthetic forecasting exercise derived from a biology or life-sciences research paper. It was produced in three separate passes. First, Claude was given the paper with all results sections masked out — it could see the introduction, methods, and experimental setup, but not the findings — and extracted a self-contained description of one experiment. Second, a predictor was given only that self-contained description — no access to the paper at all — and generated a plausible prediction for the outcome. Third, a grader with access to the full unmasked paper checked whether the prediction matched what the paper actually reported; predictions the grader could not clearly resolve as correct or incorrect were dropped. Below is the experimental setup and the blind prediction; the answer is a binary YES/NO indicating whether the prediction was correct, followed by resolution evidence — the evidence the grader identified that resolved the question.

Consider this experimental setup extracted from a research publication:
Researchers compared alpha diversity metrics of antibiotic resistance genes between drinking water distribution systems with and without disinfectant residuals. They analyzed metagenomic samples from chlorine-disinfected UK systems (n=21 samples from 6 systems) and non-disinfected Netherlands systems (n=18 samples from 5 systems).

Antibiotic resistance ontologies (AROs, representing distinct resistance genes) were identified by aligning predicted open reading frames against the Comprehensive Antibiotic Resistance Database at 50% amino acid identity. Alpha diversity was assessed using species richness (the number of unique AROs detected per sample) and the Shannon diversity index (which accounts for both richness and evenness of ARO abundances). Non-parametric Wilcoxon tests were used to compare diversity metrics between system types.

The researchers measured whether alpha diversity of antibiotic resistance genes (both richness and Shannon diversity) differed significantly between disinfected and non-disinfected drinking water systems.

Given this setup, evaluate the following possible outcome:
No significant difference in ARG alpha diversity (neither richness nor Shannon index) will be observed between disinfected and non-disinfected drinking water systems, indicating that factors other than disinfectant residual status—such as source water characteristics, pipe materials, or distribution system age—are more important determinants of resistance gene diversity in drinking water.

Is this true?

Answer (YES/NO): YES